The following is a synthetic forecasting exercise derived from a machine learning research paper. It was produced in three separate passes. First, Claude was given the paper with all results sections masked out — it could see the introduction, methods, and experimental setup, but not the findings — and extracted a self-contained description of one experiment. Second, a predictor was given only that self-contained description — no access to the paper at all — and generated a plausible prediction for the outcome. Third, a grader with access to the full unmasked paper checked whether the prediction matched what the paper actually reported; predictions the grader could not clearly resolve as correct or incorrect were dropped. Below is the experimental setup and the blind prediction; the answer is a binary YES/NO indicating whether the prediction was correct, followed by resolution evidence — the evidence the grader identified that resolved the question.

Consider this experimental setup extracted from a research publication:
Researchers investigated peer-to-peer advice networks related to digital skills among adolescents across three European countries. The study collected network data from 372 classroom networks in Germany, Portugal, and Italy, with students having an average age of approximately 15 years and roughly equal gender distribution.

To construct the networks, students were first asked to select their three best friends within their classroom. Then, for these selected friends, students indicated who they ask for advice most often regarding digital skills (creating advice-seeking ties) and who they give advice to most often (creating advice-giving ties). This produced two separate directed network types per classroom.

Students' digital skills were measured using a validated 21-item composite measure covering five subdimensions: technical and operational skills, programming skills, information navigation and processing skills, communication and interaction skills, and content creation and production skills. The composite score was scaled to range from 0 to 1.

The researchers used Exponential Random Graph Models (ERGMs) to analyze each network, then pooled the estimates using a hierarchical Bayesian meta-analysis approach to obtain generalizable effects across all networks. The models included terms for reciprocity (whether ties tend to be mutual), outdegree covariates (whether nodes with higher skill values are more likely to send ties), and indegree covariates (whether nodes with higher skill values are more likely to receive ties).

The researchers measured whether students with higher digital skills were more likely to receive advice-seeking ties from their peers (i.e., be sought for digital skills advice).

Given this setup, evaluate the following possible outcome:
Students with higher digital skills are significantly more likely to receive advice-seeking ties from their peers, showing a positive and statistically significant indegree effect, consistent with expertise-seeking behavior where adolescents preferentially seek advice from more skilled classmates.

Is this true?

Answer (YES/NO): YES